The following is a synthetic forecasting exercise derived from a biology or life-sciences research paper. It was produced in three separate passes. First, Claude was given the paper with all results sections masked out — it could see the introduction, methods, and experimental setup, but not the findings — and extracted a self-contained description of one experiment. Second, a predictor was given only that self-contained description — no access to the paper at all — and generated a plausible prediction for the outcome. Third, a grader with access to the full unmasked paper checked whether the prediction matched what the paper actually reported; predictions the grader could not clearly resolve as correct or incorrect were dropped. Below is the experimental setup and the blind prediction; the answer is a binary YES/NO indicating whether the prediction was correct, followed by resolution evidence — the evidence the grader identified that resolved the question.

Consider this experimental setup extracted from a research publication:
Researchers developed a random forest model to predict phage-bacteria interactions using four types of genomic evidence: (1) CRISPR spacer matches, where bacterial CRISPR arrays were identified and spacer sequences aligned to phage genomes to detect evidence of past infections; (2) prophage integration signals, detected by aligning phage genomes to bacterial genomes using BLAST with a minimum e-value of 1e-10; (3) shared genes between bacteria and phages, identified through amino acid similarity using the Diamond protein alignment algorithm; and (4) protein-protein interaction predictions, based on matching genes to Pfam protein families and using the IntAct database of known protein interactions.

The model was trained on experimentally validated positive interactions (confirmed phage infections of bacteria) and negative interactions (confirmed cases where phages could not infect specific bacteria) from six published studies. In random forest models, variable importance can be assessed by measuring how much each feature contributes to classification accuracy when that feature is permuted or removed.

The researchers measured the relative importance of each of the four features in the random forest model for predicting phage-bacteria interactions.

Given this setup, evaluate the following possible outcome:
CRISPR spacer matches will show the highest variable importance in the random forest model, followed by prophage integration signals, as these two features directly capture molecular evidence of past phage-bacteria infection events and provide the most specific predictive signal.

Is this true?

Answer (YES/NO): NO